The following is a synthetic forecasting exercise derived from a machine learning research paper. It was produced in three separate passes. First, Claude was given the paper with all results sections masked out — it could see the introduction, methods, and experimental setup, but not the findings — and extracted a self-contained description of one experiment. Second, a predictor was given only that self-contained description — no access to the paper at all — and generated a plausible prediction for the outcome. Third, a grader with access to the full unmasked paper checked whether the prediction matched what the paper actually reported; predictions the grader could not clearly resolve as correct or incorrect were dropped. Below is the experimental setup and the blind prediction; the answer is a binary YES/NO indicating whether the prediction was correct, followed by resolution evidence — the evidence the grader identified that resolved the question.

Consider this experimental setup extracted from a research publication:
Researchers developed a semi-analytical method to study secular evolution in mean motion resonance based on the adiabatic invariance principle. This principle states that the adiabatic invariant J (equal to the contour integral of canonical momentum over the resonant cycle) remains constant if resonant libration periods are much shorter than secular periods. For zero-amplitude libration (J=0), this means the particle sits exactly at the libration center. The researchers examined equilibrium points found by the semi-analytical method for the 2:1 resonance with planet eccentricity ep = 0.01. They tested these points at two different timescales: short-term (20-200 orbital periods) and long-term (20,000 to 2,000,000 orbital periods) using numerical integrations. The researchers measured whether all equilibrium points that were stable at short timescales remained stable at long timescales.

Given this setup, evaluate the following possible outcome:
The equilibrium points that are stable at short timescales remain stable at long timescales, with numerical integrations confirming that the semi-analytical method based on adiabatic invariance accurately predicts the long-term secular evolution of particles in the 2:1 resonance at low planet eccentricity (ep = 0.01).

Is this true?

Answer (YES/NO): NO